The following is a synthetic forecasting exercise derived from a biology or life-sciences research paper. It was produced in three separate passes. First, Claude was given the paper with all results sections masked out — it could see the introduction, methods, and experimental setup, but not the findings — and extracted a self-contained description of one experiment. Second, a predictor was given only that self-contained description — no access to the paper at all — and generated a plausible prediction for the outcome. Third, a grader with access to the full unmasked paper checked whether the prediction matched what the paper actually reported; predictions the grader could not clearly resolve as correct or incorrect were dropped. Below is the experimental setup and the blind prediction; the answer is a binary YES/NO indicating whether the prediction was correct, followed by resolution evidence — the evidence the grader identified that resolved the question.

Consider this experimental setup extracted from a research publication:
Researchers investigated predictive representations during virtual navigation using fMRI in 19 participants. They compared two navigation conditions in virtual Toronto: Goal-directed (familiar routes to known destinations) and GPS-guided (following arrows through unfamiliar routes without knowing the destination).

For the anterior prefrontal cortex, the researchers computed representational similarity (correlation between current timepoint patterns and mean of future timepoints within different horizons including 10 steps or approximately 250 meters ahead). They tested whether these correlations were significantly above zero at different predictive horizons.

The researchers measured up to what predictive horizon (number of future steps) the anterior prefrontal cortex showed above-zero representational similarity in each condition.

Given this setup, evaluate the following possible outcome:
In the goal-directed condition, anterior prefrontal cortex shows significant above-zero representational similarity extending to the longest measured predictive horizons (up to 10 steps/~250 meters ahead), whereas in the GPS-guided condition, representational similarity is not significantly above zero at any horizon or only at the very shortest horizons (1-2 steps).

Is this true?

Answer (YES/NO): NO